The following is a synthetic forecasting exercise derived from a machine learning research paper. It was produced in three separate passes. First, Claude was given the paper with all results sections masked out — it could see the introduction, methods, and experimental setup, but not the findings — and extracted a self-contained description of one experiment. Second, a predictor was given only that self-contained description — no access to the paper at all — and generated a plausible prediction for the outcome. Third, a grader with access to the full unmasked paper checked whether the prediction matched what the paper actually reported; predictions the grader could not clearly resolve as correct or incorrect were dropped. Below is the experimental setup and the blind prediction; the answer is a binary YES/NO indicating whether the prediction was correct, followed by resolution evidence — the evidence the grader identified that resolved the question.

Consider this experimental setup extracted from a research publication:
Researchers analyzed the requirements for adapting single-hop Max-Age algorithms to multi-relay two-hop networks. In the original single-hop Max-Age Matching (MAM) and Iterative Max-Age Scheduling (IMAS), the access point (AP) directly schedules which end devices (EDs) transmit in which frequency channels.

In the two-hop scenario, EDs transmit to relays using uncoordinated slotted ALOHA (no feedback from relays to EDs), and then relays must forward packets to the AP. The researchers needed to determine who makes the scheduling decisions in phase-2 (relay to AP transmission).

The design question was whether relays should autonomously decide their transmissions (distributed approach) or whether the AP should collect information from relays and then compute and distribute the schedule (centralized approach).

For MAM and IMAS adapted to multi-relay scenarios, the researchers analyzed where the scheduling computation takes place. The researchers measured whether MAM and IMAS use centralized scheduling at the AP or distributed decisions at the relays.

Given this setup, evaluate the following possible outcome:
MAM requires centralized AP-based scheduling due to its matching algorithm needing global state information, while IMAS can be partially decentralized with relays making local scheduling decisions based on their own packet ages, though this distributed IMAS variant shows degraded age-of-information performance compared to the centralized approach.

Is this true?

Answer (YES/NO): NO